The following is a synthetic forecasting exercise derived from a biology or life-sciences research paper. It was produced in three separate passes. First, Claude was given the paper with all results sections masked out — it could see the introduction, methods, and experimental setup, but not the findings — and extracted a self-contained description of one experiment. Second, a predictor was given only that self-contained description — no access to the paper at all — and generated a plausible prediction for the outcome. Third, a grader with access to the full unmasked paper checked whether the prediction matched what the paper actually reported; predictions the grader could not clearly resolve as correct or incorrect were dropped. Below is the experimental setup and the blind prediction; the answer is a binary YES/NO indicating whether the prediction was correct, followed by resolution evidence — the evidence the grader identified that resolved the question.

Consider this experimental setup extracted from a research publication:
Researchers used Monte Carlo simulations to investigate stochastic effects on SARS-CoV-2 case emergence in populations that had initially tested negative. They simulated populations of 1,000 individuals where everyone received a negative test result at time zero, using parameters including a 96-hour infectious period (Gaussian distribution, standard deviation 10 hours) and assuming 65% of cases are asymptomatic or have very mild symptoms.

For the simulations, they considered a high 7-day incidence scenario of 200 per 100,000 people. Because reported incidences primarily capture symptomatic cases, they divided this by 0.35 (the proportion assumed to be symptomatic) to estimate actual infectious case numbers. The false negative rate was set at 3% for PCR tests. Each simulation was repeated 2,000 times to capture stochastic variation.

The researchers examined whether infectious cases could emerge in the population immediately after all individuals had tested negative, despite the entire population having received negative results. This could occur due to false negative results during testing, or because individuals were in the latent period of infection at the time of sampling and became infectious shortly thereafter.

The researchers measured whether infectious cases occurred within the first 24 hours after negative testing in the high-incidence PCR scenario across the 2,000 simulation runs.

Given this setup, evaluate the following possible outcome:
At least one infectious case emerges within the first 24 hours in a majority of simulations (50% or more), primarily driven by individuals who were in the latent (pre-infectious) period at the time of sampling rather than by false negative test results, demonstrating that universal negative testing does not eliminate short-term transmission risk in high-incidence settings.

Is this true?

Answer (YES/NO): NO